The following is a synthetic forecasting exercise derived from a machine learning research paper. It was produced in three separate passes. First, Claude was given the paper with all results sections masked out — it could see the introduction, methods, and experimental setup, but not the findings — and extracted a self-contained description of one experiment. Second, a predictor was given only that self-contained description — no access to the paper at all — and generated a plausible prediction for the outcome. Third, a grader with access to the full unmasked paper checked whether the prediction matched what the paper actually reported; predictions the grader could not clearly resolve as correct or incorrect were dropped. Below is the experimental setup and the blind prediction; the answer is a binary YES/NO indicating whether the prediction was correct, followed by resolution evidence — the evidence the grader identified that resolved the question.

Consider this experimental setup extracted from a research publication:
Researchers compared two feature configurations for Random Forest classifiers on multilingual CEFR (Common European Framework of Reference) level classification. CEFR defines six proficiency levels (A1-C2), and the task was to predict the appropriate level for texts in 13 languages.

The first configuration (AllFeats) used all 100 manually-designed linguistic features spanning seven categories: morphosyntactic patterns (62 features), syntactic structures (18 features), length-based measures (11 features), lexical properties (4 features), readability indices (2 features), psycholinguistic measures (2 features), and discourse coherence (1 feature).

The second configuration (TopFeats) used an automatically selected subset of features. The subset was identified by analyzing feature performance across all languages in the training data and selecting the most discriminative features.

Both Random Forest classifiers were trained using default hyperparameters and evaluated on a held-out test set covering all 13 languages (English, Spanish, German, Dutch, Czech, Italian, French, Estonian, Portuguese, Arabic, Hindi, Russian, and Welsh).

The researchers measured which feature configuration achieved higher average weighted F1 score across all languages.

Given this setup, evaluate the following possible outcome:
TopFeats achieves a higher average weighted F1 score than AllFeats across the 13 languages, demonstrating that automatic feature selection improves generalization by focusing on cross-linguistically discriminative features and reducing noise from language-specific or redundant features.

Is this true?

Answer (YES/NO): NO